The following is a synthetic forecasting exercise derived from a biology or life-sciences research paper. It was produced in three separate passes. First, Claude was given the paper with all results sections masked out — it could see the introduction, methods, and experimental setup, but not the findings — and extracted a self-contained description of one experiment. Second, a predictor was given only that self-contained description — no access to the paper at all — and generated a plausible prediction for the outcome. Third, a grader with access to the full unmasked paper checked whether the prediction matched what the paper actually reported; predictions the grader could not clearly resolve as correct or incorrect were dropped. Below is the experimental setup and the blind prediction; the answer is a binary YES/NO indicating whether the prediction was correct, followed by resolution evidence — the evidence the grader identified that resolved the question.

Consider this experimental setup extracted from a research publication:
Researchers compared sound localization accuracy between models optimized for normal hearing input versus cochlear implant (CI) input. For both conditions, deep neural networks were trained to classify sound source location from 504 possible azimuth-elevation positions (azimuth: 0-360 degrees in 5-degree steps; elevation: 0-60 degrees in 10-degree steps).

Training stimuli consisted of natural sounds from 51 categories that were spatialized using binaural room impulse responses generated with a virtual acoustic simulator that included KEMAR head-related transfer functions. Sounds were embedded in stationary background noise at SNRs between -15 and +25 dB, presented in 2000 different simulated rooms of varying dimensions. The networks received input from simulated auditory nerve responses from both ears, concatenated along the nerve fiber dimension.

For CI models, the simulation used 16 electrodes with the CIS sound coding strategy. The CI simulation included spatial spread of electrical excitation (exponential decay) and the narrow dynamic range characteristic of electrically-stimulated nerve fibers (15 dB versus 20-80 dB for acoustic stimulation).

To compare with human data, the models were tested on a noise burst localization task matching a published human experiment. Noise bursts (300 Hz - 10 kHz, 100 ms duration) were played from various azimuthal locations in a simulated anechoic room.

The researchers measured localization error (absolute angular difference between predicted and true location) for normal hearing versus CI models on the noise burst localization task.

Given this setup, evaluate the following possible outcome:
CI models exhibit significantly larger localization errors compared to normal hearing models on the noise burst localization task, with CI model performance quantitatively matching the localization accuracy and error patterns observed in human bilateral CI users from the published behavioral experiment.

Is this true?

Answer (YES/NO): NO